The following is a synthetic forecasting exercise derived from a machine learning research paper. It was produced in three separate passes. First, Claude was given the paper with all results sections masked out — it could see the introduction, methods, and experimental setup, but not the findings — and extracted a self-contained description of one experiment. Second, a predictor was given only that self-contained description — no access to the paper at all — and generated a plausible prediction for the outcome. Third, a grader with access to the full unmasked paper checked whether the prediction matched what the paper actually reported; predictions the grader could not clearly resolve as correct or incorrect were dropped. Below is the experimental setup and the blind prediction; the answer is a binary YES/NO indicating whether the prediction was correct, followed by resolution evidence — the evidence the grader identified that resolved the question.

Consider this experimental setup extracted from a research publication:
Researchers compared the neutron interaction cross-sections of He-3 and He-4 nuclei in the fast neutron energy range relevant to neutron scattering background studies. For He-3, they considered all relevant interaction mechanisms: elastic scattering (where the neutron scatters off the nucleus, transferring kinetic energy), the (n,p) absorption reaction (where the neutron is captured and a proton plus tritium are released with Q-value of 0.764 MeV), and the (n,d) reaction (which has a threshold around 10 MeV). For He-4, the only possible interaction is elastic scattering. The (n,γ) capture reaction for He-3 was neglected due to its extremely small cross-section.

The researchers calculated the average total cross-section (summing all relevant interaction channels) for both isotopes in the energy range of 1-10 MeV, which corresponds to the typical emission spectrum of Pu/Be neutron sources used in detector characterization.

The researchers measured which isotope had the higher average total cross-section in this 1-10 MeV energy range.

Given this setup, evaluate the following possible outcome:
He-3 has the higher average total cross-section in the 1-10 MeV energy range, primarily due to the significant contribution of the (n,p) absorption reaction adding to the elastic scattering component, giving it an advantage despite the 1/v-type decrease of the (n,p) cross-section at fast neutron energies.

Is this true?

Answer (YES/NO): NO